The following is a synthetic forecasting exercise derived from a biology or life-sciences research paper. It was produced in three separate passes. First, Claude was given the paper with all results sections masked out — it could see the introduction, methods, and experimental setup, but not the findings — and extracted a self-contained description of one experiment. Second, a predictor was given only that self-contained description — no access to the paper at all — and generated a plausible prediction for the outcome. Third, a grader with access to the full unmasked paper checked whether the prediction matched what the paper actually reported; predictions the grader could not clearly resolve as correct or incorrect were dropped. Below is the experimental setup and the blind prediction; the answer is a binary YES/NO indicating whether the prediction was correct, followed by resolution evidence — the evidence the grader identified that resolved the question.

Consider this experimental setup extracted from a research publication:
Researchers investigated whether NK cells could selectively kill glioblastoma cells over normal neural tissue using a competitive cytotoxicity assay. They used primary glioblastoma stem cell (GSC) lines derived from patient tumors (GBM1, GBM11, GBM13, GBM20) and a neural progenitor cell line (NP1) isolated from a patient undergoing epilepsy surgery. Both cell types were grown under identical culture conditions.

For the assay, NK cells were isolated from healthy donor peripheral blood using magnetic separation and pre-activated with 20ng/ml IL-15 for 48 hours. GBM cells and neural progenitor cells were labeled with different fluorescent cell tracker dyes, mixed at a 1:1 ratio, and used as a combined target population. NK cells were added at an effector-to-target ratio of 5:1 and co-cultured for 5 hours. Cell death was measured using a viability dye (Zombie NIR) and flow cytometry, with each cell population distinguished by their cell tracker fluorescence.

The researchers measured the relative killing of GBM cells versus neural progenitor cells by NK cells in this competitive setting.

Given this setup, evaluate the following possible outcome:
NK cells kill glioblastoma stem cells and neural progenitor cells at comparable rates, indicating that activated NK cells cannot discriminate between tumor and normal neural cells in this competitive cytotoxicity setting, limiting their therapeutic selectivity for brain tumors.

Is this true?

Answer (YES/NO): NO